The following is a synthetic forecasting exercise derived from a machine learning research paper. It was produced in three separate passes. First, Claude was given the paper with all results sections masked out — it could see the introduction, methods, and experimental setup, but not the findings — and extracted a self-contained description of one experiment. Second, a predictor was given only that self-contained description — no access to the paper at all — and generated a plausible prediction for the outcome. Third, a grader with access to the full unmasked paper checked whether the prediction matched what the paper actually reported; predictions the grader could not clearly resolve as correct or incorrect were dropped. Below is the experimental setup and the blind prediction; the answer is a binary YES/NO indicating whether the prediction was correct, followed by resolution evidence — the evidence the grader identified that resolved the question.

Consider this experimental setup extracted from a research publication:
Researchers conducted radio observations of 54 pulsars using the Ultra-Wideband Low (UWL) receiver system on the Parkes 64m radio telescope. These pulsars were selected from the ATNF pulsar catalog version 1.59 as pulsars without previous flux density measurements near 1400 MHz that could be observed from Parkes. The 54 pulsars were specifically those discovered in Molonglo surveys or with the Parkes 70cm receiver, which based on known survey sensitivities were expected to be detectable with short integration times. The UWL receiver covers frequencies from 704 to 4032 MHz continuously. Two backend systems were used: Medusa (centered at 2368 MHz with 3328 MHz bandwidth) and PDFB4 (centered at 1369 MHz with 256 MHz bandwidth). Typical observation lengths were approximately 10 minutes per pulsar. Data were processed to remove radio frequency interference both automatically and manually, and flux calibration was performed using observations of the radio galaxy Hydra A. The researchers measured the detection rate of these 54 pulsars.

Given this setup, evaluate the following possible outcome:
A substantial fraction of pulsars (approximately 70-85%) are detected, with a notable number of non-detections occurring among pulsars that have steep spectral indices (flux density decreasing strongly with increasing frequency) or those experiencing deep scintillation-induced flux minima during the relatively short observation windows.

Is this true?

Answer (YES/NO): NO